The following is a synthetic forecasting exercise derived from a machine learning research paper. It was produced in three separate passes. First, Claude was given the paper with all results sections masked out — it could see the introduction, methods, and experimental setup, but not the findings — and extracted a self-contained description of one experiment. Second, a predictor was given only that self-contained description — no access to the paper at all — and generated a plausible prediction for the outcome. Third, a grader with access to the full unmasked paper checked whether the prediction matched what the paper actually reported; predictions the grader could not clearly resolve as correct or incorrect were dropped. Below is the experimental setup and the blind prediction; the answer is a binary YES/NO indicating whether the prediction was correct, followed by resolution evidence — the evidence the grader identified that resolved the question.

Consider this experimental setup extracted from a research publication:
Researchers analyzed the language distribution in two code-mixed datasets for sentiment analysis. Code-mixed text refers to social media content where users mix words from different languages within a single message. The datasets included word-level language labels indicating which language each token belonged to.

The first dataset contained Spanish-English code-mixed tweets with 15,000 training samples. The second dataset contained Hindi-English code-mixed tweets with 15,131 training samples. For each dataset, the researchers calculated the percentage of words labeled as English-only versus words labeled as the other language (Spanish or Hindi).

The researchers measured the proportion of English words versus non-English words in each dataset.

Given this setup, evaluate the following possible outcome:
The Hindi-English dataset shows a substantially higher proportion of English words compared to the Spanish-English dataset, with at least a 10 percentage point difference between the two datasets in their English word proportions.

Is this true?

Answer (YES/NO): NO